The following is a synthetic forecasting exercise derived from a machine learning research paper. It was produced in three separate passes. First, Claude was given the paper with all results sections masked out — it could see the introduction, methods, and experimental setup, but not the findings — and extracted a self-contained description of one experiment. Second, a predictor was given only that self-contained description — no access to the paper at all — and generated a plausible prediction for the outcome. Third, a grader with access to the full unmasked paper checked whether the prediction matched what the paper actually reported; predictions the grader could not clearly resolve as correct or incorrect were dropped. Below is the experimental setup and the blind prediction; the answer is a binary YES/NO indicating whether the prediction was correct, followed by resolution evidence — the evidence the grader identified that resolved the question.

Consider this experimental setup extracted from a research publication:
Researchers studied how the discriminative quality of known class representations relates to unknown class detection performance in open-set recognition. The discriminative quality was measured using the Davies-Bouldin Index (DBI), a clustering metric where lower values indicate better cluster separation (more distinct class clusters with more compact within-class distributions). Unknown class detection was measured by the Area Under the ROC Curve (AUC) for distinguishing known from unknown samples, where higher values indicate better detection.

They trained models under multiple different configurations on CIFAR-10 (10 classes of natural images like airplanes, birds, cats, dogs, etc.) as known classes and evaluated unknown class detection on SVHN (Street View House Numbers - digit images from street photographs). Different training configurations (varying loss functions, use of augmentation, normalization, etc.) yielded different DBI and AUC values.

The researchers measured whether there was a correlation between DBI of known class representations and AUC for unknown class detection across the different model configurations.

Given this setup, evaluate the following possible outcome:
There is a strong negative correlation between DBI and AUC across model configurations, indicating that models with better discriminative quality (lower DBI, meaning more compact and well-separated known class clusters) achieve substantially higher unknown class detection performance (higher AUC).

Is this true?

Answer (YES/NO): YES